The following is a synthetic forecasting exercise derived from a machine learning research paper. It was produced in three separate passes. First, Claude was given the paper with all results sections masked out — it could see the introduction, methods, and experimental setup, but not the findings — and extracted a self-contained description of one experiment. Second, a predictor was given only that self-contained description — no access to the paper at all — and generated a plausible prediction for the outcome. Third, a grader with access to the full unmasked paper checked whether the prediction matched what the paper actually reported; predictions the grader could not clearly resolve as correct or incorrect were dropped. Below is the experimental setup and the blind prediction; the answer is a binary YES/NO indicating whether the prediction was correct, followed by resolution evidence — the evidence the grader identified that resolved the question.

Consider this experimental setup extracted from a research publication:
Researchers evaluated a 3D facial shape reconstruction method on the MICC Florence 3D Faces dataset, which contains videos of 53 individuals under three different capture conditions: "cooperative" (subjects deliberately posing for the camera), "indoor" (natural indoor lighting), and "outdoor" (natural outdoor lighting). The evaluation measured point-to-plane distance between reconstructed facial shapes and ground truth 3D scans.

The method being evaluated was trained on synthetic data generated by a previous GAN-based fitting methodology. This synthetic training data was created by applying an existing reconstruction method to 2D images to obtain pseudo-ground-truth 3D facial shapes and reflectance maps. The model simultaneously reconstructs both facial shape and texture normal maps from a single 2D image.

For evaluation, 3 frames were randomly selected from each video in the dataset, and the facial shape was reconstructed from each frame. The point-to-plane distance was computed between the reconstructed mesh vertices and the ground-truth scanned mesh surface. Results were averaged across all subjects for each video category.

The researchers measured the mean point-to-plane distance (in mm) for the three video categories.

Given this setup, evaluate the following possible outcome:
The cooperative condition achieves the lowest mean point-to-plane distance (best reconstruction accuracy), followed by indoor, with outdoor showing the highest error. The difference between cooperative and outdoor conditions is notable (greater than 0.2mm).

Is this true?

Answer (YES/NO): NO